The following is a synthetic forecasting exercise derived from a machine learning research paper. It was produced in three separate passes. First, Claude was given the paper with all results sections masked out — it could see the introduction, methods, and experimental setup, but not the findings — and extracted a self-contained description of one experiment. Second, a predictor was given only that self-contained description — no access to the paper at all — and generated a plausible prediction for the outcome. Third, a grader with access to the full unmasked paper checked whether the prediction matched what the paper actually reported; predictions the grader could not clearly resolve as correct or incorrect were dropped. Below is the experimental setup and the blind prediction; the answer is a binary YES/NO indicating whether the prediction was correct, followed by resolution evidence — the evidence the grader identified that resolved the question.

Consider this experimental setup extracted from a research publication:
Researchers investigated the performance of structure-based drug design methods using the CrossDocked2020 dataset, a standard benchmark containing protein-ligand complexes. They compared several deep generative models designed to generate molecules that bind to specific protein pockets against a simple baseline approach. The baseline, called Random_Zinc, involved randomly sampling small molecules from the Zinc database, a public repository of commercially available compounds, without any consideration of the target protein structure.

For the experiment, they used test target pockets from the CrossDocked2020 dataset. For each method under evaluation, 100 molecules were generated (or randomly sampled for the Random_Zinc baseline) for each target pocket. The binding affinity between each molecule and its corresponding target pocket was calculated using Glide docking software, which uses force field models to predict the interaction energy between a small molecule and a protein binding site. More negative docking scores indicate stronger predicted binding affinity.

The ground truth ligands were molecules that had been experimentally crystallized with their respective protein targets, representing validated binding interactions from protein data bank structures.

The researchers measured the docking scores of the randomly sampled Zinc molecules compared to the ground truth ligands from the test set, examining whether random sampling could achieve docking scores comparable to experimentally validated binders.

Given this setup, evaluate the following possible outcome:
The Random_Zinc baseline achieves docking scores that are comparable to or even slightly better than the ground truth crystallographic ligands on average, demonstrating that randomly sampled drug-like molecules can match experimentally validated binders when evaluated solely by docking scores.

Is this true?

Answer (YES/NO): YES